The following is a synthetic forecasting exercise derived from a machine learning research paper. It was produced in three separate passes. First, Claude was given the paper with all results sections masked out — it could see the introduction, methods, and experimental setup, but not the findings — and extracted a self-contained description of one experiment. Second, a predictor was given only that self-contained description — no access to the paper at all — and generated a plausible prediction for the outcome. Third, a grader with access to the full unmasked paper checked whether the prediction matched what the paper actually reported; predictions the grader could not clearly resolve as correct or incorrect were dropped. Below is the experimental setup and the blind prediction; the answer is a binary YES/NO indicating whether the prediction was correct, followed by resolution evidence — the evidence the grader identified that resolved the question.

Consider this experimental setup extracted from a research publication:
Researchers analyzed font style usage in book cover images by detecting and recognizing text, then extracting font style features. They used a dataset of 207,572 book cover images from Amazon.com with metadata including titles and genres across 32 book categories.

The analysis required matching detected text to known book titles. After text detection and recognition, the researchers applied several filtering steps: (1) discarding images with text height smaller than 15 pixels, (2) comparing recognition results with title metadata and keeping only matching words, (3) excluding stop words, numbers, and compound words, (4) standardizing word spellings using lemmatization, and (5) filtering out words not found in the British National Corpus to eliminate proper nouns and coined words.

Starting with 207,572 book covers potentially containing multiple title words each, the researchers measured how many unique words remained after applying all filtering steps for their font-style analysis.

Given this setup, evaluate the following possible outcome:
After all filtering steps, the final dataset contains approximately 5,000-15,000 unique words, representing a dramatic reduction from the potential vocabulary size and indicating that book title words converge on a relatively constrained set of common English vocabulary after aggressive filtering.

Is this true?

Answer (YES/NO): NO